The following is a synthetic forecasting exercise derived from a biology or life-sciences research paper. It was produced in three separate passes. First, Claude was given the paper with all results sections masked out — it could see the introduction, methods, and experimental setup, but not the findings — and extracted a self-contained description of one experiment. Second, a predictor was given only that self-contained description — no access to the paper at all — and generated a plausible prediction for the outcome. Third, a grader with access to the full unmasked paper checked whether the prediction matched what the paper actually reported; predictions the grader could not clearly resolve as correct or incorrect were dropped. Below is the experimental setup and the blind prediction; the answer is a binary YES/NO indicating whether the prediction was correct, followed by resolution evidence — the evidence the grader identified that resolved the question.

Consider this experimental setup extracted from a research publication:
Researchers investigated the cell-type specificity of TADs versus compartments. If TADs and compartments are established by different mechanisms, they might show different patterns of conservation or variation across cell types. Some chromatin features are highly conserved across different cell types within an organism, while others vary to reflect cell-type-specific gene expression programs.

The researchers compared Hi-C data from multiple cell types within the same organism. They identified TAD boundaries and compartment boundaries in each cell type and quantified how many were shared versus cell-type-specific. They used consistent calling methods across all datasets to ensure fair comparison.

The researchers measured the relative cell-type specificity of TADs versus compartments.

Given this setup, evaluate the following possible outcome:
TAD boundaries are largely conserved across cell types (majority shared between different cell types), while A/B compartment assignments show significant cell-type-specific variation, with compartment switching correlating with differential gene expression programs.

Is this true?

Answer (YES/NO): YES